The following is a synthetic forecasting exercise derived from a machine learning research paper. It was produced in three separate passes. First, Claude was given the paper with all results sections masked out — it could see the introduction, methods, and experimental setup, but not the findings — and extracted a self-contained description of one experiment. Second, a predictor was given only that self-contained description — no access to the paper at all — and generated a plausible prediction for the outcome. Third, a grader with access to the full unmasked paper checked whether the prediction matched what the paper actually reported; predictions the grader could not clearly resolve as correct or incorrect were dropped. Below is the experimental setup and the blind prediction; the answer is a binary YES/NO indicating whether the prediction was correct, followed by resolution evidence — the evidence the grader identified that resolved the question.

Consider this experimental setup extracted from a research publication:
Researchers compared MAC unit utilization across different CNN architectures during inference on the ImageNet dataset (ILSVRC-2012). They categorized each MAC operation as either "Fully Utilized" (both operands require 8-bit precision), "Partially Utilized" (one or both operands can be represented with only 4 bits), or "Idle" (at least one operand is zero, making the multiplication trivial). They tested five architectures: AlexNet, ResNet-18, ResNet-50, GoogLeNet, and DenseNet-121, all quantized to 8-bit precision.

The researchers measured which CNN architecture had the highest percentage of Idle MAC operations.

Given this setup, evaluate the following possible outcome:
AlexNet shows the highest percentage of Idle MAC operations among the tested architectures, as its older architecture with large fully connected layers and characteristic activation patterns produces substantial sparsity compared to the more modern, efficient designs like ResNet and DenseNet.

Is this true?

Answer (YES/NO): NO